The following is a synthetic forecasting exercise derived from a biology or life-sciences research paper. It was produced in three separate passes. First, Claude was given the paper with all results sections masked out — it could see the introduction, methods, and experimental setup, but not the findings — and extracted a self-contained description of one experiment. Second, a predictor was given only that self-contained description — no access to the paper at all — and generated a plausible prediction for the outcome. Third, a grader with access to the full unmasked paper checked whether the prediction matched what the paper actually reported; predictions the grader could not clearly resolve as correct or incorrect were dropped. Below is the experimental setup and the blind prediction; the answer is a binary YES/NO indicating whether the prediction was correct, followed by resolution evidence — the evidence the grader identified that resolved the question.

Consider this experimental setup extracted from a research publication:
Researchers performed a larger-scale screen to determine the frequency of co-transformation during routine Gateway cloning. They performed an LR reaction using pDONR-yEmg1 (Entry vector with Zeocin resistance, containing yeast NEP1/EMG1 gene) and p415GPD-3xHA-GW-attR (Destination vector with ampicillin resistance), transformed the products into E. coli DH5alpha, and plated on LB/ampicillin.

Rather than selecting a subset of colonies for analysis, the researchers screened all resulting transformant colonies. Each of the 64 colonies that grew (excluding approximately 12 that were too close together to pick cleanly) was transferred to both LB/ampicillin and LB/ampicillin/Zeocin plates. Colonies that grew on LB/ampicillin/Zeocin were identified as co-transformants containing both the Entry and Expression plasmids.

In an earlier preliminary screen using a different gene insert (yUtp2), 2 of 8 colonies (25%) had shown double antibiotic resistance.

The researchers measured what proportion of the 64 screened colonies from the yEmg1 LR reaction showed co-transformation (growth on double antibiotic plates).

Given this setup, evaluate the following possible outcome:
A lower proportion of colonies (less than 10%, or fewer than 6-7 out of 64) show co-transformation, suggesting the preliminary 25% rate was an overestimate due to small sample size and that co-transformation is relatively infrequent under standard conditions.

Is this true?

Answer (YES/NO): NO